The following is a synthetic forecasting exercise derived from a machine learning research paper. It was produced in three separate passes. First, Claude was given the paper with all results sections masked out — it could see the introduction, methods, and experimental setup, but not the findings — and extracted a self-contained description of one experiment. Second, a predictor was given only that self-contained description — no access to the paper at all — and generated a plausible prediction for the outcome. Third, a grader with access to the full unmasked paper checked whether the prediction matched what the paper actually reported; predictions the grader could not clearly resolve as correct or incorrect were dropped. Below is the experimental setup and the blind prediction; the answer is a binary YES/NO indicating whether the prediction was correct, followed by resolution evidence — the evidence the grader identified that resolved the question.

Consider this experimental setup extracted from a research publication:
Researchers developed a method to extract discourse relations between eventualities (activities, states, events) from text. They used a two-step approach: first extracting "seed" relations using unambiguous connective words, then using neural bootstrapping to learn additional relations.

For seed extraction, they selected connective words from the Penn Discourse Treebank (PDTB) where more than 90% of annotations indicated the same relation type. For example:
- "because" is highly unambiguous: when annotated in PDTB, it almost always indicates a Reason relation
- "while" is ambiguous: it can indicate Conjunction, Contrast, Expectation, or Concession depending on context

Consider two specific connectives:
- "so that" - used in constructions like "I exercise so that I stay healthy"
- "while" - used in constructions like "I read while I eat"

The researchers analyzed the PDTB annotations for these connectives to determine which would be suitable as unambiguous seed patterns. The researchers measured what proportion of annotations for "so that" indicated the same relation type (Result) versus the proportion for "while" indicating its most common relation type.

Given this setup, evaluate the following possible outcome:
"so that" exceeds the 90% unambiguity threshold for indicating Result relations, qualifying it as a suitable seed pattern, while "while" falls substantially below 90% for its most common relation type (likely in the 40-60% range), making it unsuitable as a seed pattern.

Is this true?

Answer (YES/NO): NO